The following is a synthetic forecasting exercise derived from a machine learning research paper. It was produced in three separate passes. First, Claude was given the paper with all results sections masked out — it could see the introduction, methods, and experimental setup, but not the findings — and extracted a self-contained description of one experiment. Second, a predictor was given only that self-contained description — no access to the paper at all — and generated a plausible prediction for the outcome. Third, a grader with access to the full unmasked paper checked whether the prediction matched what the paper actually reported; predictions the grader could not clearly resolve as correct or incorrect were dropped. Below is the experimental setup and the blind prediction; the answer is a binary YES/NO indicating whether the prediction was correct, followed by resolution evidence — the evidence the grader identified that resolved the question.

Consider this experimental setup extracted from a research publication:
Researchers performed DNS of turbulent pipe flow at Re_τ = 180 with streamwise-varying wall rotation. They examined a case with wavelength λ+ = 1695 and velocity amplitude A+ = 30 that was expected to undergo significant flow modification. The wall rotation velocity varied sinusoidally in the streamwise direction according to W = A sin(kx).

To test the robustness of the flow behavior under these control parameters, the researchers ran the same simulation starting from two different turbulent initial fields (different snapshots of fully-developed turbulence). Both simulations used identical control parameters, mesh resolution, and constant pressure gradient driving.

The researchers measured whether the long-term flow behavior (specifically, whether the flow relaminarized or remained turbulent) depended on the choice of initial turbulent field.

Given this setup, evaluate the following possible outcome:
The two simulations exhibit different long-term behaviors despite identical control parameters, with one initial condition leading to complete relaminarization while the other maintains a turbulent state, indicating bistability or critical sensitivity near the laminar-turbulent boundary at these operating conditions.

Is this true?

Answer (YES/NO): NO